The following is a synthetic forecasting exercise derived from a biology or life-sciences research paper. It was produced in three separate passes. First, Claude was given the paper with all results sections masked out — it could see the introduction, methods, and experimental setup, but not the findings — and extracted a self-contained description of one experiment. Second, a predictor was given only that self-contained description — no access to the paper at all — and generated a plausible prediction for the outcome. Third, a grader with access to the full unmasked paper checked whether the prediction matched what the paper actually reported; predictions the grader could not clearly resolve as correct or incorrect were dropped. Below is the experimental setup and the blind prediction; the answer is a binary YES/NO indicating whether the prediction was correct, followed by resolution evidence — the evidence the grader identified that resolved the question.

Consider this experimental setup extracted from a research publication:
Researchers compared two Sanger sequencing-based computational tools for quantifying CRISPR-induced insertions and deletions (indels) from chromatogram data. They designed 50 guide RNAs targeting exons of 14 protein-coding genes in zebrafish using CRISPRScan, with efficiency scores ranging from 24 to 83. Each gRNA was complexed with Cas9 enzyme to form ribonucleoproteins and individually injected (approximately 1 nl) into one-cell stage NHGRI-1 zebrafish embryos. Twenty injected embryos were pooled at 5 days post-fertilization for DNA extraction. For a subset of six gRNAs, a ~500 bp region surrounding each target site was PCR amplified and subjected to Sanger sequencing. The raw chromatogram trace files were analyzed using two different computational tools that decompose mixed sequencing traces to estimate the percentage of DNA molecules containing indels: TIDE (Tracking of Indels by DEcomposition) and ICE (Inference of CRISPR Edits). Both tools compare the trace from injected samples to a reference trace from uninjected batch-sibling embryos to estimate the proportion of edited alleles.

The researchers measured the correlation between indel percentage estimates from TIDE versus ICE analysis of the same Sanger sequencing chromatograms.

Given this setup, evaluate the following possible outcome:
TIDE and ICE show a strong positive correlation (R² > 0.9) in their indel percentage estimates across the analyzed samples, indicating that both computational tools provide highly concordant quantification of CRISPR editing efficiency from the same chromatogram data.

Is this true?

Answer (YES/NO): NO